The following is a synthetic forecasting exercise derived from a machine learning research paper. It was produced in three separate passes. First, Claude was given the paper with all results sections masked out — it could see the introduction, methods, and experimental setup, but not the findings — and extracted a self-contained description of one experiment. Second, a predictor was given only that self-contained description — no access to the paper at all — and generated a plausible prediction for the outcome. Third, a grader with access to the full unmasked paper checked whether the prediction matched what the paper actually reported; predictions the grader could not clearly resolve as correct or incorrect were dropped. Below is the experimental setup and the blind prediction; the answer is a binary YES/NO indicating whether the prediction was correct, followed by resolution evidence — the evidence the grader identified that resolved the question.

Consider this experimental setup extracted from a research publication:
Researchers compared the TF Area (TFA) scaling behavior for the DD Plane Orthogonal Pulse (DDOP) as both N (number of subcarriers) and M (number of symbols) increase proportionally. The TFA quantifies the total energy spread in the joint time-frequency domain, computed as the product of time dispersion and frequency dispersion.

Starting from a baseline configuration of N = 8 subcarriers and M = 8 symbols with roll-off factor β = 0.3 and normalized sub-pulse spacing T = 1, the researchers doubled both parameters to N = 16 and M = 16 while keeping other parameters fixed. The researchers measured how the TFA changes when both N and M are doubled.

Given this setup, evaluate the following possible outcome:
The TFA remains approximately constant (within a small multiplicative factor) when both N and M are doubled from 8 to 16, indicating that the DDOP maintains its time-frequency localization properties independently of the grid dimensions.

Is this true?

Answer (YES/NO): NO